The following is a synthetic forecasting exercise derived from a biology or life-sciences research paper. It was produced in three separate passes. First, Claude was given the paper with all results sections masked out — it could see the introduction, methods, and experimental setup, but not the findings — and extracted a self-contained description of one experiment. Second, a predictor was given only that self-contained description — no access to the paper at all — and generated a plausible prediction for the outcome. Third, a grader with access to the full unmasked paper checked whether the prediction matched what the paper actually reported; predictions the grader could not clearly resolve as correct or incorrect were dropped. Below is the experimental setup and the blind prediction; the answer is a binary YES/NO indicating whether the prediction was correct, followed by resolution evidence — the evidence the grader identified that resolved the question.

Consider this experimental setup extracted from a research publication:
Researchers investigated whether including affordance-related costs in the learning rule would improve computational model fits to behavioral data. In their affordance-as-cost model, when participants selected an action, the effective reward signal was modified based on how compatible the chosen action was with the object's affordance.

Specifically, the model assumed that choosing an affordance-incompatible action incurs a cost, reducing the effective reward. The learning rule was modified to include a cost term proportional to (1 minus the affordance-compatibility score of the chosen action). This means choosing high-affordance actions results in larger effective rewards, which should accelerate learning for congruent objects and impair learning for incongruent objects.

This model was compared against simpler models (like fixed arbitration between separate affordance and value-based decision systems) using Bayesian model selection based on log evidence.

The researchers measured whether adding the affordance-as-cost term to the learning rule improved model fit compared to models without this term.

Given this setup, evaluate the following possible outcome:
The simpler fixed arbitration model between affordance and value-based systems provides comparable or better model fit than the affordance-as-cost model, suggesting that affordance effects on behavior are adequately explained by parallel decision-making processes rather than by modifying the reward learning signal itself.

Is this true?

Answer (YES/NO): YES